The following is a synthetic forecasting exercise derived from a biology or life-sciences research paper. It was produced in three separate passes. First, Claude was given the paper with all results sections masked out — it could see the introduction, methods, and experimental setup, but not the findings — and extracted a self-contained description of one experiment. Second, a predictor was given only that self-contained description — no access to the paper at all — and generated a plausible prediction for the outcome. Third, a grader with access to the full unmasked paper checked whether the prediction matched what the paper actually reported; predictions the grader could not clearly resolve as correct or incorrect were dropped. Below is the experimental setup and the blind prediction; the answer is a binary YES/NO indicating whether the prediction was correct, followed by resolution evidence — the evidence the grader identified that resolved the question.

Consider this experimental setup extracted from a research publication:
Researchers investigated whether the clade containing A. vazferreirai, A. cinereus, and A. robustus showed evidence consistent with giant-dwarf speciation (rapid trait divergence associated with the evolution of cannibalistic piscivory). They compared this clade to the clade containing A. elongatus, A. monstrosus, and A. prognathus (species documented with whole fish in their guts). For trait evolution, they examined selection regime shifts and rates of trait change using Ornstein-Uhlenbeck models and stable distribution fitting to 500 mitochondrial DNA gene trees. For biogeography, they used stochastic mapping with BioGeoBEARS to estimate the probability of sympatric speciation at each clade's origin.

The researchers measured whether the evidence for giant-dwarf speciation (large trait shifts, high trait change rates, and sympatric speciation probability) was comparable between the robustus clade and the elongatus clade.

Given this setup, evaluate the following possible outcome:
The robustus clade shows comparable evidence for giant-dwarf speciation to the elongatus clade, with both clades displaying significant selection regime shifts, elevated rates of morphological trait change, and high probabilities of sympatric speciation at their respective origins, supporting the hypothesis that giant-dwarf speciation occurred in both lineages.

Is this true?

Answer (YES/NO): NO